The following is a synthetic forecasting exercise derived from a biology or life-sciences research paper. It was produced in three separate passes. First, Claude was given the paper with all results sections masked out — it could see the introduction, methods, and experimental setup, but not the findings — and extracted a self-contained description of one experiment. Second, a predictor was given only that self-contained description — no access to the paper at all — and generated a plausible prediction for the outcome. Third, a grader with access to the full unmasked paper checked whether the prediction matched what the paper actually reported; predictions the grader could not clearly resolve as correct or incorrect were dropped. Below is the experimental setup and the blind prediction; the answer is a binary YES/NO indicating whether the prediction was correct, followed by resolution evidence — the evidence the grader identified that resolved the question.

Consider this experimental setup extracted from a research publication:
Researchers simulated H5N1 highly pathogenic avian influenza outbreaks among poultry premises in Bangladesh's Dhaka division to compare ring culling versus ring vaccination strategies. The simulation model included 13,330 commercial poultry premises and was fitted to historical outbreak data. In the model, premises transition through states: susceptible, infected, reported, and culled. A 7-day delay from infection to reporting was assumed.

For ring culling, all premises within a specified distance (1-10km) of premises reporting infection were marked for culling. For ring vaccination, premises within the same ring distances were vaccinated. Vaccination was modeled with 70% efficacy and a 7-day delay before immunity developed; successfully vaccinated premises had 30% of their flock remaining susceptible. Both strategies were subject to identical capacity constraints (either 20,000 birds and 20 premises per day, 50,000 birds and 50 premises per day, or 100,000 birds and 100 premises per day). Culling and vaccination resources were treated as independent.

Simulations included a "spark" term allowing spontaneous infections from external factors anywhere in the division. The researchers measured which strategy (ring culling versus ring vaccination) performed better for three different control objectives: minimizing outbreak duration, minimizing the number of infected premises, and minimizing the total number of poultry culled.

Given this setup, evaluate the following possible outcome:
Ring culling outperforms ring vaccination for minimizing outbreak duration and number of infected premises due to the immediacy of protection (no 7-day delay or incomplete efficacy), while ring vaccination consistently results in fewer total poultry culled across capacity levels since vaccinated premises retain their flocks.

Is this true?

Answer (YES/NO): YES